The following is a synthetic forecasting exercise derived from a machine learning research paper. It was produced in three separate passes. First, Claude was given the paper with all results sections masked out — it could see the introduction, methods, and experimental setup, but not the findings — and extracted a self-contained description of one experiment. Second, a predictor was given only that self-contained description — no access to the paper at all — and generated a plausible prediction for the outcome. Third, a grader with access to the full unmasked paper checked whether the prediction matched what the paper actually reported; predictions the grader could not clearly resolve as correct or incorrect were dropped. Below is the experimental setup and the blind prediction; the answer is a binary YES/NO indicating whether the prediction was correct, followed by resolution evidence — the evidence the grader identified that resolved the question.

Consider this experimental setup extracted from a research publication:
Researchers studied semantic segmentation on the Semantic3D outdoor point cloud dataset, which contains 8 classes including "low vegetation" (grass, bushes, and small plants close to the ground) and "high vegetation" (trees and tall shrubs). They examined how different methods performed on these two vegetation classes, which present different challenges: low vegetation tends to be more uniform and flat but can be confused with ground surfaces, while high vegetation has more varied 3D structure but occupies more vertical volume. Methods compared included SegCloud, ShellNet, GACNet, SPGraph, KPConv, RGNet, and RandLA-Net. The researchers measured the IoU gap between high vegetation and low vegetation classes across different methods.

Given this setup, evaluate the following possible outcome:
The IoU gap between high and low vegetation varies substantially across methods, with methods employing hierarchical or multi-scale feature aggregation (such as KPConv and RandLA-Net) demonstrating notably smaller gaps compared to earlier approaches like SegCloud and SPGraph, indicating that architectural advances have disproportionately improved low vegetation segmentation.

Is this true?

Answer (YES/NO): NO